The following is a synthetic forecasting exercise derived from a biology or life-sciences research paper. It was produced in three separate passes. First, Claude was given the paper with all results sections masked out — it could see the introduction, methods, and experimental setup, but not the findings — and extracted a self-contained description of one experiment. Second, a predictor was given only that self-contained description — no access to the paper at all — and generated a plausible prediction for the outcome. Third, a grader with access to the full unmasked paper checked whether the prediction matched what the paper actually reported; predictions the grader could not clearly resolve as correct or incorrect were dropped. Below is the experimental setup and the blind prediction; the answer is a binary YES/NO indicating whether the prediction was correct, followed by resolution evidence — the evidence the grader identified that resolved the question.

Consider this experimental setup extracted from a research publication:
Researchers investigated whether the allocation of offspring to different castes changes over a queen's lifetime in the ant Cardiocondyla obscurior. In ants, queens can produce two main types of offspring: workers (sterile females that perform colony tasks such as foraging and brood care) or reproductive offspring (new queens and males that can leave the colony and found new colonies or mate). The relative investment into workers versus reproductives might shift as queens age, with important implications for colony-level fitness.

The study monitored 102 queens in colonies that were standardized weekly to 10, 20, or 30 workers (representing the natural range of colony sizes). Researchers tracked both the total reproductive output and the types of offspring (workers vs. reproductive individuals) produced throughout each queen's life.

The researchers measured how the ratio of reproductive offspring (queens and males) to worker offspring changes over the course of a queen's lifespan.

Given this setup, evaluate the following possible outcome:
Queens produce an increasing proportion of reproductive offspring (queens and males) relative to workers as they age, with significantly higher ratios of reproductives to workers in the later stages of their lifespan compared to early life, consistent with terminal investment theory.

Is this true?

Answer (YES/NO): YES